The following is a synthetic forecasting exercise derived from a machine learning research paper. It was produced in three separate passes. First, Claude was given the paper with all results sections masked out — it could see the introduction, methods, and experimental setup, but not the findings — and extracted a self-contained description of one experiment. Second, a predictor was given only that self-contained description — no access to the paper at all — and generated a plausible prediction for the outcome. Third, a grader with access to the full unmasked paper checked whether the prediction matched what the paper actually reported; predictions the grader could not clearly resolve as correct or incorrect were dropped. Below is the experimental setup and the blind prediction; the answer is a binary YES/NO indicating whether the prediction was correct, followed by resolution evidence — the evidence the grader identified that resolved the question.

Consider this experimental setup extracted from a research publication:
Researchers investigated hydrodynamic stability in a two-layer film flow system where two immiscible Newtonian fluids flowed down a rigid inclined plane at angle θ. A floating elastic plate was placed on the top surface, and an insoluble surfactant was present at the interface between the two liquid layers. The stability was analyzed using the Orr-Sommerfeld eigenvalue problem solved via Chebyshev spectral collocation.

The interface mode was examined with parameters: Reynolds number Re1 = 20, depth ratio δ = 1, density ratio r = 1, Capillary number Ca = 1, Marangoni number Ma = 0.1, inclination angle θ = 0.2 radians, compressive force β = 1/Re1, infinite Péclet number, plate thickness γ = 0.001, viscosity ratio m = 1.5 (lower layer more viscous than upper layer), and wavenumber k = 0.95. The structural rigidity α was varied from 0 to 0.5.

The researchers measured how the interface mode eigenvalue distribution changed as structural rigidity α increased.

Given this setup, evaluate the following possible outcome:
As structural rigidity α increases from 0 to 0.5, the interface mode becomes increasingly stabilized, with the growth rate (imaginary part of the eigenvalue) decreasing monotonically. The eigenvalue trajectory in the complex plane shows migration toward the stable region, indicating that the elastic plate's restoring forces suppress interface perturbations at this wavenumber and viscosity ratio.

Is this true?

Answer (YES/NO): NO